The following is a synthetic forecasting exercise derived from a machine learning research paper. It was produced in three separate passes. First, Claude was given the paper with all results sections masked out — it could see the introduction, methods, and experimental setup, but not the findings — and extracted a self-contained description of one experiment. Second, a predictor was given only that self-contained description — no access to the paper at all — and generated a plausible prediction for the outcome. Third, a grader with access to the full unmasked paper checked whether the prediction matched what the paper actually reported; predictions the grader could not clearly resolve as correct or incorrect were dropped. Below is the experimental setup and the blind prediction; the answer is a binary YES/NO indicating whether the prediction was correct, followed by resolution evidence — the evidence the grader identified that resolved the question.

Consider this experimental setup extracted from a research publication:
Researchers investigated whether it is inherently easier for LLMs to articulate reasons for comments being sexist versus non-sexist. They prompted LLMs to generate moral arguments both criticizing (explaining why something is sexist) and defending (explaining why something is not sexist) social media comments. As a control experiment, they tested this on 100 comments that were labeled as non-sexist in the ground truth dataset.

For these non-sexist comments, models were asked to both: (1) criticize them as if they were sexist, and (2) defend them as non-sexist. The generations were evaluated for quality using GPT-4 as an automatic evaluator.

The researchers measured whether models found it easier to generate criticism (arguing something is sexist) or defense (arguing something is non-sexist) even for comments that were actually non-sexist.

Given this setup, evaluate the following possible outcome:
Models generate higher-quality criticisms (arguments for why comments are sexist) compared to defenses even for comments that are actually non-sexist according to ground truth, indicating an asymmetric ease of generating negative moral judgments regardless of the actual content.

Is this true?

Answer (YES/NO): YES